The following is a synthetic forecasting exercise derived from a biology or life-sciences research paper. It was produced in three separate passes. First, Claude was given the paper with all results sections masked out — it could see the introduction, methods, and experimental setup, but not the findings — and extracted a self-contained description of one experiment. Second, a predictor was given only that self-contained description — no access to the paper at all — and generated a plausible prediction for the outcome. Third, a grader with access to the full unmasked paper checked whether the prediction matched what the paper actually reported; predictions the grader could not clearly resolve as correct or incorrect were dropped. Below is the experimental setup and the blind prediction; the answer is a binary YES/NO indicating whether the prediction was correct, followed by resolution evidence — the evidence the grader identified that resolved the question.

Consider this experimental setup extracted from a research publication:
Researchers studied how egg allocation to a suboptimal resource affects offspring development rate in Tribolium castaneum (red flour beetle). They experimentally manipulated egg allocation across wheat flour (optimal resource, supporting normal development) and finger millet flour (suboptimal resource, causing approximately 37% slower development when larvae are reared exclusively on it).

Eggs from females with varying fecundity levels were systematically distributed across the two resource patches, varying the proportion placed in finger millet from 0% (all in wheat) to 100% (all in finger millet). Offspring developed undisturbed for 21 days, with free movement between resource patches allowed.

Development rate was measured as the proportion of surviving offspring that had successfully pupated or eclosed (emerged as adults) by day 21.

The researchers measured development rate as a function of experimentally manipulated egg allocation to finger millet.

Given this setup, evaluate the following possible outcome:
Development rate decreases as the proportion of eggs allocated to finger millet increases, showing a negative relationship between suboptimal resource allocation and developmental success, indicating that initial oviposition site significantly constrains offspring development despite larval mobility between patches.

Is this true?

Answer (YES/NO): NO